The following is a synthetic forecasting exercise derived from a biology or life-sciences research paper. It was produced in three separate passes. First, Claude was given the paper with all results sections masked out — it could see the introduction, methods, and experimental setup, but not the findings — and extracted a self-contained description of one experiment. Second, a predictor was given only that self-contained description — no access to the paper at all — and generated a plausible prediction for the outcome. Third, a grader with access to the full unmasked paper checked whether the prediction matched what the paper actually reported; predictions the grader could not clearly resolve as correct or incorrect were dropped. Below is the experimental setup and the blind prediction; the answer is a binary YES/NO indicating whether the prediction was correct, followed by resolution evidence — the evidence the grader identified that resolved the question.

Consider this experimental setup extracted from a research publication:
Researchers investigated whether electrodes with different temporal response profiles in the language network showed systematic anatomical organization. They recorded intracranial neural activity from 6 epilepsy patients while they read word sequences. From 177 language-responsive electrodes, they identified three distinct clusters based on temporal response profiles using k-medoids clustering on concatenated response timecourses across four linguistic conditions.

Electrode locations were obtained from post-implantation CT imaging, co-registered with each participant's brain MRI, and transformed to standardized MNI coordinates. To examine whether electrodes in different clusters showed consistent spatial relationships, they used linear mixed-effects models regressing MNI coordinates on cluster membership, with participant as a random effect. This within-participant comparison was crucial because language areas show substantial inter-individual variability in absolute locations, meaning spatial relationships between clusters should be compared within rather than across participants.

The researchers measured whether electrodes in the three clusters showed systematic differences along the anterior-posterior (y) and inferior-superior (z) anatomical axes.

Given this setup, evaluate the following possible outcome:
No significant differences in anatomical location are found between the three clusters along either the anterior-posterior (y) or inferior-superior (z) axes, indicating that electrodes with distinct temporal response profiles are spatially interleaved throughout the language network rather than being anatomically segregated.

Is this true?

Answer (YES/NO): NO